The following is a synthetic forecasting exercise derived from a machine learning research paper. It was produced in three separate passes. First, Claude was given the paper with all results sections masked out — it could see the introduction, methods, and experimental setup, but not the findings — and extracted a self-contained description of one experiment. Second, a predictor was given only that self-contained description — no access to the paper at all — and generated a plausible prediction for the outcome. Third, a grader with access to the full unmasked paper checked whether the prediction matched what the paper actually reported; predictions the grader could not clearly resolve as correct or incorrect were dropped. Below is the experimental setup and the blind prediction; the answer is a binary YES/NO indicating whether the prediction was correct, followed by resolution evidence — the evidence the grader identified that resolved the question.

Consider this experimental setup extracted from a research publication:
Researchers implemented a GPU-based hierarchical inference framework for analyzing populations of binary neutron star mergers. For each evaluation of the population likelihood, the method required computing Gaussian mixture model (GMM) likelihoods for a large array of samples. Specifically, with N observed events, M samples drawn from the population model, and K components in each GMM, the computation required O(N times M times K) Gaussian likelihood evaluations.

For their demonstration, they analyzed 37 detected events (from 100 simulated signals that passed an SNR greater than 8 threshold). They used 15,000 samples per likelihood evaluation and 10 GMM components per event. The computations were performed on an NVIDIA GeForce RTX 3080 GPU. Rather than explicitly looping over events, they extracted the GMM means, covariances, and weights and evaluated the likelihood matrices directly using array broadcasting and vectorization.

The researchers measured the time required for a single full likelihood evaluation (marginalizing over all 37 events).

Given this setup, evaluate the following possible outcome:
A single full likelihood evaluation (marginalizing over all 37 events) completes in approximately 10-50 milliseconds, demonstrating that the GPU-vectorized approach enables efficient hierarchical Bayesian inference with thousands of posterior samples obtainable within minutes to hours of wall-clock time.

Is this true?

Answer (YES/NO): YES